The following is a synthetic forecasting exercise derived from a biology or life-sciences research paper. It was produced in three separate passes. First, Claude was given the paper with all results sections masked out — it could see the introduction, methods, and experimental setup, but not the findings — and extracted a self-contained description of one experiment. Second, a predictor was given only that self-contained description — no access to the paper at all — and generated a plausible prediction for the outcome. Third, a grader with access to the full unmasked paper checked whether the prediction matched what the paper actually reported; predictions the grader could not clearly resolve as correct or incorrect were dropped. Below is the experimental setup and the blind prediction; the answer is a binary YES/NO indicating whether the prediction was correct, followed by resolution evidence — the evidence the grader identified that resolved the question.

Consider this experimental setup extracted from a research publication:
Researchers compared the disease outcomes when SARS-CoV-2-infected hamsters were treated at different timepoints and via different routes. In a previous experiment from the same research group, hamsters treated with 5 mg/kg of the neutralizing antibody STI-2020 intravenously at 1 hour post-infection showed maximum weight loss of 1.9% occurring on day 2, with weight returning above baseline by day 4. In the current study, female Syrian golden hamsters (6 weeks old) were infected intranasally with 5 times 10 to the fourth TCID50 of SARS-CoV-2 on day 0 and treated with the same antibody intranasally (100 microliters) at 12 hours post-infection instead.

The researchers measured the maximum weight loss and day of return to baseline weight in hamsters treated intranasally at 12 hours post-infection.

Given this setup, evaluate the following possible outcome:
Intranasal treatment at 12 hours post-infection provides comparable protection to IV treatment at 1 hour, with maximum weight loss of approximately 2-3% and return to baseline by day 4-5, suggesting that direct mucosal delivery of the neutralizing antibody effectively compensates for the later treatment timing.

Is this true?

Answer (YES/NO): NO